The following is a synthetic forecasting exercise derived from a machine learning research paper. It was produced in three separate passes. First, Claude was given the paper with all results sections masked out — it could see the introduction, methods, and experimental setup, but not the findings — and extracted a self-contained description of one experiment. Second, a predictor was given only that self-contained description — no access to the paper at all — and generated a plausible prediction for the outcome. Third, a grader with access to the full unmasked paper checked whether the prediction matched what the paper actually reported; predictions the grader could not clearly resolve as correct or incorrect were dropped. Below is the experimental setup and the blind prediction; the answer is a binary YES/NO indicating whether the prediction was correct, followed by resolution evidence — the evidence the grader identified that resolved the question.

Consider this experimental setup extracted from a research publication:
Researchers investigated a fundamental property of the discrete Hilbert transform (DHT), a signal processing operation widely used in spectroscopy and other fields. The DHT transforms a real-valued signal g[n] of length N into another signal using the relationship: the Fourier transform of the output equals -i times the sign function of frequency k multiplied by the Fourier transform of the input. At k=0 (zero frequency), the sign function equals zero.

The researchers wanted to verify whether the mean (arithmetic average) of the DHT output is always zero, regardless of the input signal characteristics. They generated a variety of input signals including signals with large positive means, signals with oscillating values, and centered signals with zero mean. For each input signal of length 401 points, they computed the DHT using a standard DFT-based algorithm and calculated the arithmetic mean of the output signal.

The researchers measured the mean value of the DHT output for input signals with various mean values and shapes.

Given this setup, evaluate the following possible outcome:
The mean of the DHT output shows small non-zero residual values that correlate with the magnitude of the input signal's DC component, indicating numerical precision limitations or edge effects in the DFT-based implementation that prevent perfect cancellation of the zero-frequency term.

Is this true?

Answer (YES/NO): NO